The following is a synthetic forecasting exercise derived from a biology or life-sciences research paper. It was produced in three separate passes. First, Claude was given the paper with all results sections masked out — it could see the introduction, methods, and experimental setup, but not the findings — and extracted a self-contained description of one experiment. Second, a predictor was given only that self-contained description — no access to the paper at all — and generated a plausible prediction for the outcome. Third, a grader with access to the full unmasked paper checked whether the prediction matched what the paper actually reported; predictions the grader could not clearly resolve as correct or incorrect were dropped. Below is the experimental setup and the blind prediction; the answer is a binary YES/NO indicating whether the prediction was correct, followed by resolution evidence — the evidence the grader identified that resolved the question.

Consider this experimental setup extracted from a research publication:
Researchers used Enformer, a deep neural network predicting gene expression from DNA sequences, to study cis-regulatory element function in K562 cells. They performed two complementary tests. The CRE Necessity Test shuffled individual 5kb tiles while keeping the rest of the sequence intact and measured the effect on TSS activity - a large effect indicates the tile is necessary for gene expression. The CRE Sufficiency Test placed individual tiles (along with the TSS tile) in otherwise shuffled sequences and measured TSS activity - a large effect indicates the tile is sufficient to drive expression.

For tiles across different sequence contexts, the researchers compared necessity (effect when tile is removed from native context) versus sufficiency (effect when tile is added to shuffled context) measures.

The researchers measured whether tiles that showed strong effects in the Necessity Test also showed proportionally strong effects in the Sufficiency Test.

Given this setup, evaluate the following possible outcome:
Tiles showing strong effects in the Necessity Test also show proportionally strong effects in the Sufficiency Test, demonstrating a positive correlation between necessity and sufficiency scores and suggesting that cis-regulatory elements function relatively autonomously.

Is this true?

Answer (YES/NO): NO